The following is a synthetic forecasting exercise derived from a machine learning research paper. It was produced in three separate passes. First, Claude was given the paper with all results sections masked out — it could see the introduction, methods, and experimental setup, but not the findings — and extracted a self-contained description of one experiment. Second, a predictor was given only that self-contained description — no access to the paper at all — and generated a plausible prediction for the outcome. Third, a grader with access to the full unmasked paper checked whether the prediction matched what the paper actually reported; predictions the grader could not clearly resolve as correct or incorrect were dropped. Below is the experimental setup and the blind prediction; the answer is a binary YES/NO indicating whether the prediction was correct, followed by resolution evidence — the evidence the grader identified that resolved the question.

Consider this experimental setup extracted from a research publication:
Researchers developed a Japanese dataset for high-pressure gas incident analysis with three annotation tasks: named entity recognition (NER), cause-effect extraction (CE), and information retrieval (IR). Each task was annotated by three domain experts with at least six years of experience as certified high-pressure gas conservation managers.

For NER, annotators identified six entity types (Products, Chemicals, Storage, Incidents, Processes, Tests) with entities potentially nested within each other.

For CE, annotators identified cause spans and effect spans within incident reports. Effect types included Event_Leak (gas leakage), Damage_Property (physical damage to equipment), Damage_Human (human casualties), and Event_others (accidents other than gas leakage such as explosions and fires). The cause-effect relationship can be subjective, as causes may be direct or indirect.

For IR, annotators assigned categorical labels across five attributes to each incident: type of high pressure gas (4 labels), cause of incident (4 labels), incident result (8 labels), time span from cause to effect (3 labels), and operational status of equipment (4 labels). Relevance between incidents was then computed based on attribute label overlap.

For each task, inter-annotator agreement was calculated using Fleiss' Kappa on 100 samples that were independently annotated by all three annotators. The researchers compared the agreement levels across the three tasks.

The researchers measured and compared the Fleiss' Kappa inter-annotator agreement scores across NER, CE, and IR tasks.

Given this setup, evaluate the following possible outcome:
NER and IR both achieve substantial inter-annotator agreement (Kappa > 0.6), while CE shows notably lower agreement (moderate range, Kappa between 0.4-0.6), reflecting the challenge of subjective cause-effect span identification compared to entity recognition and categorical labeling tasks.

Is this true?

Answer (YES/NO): NO